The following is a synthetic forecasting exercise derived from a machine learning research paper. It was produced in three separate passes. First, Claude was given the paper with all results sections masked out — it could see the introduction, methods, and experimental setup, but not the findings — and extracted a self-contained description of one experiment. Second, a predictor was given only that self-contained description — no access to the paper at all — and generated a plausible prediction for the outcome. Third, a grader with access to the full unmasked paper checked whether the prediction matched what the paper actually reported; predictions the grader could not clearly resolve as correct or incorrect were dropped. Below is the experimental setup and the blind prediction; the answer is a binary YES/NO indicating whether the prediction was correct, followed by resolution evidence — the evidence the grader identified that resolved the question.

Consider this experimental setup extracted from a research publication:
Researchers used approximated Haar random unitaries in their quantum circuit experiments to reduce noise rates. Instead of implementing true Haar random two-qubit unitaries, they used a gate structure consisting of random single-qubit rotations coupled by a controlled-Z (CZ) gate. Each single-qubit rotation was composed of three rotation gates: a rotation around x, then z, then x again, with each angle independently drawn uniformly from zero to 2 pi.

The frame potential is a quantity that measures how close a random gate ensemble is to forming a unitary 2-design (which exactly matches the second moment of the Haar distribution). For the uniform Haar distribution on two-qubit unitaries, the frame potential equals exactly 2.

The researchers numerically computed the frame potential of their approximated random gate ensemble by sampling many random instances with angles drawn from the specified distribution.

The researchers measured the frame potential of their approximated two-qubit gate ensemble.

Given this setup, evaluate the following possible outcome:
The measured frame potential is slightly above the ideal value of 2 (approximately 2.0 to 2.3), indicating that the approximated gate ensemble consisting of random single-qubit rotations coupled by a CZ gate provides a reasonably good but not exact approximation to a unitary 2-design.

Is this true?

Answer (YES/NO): YES